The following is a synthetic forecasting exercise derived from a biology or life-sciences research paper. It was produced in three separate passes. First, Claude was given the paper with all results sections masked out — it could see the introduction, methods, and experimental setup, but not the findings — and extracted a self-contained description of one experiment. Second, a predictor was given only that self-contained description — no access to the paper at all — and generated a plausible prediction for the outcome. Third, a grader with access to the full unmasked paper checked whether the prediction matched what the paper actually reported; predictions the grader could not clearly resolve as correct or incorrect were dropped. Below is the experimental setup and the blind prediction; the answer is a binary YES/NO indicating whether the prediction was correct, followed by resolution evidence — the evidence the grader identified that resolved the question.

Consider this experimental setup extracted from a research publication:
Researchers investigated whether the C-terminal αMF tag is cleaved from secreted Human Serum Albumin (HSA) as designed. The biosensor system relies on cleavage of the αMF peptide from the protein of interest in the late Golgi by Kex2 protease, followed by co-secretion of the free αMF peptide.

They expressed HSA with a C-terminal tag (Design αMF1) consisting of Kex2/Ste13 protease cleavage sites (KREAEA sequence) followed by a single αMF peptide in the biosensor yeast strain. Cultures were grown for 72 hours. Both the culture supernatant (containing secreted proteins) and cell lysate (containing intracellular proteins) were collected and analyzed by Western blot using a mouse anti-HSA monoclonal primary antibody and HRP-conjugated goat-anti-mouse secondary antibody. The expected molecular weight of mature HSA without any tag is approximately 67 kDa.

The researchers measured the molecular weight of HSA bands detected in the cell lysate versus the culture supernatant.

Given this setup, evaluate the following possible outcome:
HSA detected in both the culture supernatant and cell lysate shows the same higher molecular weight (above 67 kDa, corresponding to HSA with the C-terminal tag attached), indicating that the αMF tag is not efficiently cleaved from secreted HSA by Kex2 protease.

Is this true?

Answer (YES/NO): NO